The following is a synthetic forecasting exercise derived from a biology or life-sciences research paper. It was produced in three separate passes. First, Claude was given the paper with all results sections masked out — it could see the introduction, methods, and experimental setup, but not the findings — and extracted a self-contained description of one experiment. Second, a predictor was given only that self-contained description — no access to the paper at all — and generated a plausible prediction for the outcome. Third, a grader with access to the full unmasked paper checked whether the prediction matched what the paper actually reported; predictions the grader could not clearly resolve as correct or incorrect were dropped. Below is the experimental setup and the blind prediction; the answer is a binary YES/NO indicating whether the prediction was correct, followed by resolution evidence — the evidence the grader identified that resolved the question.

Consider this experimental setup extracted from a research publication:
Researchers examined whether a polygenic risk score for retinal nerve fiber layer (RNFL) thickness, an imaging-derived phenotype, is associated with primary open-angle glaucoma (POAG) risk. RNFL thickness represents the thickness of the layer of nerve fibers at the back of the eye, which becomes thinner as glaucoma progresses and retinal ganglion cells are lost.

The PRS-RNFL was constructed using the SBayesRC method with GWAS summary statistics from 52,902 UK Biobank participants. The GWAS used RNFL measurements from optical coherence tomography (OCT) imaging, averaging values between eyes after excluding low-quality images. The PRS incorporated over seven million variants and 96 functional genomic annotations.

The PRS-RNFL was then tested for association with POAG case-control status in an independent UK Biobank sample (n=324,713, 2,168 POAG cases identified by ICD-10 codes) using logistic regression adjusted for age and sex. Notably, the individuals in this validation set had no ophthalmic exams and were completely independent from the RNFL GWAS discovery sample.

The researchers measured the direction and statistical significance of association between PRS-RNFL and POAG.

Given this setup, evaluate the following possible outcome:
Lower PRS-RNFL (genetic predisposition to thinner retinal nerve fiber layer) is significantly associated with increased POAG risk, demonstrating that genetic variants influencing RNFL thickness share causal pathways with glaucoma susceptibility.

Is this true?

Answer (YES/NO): YES